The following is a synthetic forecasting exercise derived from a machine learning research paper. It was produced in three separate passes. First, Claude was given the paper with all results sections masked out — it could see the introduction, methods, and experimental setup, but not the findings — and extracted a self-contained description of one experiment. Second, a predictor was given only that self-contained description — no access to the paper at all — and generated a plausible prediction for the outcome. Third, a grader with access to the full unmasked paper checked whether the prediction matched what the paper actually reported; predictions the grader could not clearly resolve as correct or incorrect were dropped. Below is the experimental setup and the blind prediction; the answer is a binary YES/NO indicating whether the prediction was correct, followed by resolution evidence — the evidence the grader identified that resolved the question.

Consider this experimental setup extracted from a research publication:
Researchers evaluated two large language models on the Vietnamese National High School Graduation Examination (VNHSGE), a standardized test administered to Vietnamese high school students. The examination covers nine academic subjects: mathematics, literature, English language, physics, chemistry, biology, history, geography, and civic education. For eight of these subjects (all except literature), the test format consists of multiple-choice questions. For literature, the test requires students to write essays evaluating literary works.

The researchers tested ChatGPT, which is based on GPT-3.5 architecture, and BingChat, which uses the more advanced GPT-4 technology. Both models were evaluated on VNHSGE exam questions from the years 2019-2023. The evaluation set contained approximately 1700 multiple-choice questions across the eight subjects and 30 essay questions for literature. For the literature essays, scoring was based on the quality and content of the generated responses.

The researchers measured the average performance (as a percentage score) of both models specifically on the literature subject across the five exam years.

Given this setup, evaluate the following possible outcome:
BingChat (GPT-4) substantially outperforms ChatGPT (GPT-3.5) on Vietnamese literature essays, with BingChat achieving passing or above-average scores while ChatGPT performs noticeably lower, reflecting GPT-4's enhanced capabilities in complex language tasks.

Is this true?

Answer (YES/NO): NO